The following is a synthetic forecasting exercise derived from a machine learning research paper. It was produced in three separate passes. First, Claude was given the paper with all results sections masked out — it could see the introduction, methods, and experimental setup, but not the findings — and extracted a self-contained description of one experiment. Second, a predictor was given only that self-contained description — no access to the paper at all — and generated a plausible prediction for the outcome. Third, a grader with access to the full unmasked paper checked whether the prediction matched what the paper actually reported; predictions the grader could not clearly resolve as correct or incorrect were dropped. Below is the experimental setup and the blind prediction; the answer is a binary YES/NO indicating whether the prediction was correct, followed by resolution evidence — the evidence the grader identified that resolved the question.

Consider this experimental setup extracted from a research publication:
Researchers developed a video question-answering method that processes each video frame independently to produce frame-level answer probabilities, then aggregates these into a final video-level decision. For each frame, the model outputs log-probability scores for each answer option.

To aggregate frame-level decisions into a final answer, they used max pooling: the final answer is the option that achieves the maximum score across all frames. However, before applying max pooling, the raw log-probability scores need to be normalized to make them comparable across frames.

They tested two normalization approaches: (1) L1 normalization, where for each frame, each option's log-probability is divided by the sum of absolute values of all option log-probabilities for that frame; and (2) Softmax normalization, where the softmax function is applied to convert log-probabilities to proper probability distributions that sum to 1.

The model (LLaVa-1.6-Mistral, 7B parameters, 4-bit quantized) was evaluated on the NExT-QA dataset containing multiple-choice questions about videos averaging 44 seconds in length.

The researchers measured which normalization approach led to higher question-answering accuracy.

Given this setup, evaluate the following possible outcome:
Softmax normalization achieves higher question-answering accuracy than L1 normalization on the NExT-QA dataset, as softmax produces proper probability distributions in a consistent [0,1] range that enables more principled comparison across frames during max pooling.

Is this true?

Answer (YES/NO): NO